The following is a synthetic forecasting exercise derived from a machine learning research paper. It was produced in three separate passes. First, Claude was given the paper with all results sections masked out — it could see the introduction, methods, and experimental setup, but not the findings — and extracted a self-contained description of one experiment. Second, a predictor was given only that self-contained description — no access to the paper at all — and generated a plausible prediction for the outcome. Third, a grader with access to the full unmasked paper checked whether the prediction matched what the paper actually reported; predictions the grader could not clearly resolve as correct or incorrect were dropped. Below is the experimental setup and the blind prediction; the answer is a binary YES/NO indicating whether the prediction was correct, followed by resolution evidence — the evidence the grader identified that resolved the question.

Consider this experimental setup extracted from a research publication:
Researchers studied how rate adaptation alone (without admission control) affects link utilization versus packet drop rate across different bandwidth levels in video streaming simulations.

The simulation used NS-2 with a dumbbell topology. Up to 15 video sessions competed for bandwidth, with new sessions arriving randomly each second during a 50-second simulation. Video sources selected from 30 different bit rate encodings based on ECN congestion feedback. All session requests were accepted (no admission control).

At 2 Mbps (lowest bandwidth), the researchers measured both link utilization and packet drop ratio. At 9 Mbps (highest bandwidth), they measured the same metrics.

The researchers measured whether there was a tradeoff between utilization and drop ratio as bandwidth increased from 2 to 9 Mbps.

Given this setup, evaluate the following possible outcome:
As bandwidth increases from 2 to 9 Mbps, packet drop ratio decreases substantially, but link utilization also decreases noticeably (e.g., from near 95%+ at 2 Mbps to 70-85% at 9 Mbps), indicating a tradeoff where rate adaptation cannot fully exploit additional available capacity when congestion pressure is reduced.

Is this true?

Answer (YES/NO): NO